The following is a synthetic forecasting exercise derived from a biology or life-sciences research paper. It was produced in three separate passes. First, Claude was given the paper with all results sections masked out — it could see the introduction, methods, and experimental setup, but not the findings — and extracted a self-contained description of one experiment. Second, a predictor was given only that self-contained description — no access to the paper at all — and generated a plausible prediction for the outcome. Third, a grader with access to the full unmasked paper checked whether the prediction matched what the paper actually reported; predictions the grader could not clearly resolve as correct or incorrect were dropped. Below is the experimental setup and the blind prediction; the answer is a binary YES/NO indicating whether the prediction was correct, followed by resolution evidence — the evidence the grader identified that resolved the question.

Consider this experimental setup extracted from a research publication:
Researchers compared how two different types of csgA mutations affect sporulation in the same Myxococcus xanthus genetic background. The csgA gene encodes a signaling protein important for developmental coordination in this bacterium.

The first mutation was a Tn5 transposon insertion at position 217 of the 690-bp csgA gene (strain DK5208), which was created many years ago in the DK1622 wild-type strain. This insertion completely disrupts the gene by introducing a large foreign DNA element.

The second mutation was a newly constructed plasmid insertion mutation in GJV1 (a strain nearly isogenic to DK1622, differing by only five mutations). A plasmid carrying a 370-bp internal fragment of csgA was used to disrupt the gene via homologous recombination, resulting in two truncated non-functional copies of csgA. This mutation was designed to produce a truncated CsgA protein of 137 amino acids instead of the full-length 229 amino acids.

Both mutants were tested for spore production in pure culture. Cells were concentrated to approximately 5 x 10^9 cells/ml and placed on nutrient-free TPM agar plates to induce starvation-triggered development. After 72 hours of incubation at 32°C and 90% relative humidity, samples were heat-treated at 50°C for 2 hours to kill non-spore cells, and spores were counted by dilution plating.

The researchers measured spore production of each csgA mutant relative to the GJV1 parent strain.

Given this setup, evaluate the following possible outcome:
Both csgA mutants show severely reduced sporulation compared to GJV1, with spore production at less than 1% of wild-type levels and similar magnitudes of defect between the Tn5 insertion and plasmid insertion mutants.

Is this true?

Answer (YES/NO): NO